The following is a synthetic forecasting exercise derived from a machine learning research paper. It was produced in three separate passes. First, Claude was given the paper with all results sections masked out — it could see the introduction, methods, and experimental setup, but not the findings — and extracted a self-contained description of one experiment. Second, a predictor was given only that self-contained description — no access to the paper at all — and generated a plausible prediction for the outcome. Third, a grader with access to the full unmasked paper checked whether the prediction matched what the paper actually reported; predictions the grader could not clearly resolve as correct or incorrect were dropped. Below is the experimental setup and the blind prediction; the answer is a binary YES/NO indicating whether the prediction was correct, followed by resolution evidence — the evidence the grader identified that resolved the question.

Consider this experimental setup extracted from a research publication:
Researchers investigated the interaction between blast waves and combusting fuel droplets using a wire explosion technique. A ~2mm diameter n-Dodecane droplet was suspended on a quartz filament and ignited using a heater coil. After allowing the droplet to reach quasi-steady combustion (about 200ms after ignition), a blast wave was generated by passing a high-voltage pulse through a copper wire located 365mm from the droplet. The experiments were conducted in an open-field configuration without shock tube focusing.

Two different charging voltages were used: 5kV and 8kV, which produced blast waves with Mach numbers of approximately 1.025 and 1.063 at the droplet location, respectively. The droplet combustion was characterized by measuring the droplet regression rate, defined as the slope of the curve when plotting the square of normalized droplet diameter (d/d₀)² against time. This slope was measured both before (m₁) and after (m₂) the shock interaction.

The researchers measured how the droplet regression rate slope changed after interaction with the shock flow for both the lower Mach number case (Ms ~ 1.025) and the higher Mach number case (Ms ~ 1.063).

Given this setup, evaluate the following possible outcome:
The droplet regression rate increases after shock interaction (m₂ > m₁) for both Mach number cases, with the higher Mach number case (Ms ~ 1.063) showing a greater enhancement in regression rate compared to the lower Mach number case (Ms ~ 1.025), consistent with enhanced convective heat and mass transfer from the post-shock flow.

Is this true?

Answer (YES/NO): NO